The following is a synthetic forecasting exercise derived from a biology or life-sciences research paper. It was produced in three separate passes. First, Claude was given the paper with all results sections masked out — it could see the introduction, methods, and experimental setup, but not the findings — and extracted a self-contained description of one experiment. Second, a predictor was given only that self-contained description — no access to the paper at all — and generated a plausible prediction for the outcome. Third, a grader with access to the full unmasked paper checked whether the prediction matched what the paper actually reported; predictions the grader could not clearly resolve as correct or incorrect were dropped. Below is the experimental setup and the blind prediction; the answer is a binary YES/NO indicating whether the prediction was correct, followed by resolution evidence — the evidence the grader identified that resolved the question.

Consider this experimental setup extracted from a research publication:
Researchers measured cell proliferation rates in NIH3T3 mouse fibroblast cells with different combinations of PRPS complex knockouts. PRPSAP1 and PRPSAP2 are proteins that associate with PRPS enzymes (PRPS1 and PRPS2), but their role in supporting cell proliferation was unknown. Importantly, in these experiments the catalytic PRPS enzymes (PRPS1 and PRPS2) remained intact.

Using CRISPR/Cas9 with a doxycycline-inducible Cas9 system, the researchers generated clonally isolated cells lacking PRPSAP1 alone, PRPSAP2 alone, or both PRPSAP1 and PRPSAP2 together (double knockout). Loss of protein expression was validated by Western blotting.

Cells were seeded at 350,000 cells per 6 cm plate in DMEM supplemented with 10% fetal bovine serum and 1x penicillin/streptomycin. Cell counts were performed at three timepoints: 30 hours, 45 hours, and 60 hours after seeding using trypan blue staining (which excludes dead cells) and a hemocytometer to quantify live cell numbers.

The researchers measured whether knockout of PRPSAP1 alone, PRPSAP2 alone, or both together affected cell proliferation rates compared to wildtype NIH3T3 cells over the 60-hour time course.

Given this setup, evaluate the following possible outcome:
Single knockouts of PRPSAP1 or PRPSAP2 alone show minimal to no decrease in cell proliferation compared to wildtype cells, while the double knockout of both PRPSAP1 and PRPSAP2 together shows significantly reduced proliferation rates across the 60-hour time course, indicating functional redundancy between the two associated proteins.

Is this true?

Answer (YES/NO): NO